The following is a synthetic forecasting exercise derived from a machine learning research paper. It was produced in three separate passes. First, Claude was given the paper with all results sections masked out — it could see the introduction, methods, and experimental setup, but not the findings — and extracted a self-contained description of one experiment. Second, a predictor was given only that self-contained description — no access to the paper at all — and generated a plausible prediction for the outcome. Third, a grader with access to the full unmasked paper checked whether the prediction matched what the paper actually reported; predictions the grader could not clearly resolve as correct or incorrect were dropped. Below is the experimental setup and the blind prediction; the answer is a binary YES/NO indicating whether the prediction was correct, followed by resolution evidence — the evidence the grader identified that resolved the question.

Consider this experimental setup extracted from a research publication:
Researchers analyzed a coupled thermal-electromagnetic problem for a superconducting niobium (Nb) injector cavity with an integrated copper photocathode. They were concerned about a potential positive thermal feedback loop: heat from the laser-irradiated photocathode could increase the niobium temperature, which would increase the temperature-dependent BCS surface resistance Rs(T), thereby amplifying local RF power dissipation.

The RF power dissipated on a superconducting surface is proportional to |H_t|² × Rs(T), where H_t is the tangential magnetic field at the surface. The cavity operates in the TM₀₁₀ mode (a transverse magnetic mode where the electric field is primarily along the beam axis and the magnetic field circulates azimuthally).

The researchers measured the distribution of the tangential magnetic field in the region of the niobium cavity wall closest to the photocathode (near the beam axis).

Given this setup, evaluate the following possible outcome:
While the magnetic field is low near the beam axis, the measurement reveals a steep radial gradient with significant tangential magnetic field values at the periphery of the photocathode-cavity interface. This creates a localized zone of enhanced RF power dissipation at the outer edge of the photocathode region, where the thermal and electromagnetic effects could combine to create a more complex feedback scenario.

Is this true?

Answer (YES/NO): NO